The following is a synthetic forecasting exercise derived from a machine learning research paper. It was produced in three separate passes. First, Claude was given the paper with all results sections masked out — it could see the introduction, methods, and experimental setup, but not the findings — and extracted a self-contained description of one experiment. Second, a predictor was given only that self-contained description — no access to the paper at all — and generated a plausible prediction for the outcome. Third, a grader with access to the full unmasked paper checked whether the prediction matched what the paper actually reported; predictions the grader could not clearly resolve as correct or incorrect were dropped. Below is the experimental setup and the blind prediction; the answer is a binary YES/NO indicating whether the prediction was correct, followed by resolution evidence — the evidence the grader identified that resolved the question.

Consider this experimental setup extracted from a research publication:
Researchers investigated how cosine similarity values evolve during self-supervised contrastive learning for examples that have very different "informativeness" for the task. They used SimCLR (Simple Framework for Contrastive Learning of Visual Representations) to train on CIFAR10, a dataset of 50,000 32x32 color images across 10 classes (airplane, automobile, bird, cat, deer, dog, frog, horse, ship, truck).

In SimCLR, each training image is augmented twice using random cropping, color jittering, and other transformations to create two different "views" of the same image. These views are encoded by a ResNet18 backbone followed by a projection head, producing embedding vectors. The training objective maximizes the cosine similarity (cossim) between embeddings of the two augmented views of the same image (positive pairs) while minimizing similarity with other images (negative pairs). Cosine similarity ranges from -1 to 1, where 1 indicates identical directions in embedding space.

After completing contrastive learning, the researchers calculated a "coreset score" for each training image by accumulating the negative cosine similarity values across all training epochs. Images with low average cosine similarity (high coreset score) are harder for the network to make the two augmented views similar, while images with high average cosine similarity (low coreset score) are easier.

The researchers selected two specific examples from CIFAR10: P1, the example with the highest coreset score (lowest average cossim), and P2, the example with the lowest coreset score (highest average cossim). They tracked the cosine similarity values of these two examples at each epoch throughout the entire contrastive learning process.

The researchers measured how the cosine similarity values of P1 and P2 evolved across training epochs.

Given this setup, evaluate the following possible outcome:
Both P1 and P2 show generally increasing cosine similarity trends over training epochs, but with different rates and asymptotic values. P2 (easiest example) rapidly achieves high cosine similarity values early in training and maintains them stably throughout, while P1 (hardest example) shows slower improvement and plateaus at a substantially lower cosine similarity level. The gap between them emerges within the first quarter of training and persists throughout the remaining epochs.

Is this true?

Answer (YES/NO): NO